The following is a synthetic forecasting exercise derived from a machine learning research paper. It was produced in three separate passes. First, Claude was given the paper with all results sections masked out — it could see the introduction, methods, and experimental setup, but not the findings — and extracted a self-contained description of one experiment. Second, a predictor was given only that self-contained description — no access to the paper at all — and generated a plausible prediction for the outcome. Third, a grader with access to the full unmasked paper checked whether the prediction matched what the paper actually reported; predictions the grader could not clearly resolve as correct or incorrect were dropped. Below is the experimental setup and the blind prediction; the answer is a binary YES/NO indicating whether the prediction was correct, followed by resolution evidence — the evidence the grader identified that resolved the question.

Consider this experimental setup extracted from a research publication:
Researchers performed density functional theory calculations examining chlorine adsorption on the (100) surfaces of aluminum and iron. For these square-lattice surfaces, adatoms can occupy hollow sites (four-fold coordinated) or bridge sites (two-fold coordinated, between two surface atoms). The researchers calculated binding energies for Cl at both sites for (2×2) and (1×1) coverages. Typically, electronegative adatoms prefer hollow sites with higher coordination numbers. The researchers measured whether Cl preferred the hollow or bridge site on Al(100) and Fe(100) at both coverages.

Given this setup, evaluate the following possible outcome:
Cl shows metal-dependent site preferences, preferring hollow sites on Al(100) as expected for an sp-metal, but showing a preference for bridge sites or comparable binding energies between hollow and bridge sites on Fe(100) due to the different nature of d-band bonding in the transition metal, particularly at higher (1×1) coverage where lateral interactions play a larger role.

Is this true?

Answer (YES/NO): NO